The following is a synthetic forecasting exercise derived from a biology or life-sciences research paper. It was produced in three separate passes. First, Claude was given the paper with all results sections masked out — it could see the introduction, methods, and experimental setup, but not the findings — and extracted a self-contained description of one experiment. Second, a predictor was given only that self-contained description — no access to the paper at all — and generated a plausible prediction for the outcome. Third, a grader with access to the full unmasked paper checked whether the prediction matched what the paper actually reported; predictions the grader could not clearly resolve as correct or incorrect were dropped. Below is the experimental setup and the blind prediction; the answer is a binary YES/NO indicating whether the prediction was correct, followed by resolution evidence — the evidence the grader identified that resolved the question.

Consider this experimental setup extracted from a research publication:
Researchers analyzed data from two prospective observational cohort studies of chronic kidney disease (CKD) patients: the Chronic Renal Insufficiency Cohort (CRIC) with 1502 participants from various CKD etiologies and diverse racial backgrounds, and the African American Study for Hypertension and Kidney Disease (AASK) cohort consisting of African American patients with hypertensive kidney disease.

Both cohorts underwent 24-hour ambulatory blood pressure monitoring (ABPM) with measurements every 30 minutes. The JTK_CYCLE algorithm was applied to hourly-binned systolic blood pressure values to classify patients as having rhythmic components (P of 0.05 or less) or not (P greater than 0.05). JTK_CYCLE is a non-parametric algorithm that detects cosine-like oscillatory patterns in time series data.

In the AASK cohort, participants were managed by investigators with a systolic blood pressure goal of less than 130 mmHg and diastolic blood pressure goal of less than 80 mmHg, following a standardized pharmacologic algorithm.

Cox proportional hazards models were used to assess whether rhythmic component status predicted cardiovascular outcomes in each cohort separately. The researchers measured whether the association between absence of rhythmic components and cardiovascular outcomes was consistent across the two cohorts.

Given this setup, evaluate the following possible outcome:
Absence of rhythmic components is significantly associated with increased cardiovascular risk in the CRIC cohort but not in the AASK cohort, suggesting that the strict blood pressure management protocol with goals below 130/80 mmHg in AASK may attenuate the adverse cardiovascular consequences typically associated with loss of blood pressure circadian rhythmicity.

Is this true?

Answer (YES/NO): NO